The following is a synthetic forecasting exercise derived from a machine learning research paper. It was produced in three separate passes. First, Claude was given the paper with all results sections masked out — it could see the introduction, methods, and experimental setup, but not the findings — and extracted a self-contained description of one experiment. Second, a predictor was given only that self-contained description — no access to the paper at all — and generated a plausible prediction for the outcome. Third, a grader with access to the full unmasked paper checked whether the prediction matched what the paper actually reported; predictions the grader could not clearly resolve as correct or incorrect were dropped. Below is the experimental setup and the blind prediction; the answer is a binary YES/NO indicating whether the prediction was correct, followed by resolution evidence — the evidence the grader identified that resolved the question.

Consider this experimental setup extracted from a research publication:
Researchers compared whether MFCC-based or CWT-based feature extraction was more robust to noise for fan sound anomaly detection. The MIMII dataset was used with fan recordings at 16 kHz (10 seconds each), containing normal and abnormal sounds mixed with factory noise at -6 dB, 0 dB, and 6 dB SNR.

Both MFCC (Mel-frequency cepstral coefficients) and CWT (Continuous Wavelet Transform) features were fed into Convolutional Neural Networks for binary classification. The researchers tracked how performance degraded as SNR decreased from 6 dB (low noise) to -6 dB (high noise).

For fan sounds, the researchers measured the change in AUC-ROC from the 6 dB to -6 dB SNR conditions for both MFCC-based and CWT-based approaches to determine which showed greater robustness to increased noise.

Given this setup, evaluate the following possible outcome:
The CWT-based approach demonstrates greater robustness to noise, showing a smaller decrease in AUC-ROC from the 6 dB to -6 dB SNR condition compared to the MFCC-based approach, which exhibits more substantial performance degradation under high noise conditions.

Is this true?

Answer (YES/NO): NO